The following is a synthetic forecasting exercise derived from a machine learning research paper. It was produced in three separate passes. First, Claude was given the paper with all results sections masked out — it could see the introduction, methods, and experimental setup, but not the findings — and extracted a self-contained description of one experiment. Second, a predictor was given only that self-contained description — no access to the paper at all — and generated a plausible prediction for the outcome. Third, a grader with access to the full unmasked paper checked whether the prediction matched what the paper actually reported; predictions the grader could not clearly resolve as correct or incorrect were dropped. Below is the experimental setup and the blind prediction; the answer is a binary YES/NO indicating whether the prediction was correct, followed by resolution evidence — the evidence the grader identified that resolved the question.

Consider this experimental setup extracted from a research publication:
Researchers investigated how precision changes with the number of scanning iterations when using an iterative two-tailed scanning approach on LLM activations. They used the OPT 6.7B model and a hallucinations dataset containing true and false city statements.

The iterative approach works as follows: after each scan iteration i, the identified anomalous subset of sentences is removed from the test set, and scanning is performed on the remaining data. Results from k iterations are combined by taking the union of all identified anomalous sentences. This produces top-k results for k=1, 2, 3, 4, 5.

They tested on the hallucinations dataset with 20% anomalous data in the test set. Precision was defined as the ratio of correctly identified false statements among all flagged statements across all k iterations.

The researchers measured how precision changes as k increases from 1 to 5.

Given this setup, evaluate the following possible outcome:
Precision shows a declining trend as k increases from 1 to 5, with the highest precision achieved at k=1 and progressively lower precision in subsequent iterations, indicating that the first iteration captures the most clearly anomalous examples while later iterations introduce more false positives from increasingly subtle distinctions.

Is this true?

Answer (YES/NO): YES